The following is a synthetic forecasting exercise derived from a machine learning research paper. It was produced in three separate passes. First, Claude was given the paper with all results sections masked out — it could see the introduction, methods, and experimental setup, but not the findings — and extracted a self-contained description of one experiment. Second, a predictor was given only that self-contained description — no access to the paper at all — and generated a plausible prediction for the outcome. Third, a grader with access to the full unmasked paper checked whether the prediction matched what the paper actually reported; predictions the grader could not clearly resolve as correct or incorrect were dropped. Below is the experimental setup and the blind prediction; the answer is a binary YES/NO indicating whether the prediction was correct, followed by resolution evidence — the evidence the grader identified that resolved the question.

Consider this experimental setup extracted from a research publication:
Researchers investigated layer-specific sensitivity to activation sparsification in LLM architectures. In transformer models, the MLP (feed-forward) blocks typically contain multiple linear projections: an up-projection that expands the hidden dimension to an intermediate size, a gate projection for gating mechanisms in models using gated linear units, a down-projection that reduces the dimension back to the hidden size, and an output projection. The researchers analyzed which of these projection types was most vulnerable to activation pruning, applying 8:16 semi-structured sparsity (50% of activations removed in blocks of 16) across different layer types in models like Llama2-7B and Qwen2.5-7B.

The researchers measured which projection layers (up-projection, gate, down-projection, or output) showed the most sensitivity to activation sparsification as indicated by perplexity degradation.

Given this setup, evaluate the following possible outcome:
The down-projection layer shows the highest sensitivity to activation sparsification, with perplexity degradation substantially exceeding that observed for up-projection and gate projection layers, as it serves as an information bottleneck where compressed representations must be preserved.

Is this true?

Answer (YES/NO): NO